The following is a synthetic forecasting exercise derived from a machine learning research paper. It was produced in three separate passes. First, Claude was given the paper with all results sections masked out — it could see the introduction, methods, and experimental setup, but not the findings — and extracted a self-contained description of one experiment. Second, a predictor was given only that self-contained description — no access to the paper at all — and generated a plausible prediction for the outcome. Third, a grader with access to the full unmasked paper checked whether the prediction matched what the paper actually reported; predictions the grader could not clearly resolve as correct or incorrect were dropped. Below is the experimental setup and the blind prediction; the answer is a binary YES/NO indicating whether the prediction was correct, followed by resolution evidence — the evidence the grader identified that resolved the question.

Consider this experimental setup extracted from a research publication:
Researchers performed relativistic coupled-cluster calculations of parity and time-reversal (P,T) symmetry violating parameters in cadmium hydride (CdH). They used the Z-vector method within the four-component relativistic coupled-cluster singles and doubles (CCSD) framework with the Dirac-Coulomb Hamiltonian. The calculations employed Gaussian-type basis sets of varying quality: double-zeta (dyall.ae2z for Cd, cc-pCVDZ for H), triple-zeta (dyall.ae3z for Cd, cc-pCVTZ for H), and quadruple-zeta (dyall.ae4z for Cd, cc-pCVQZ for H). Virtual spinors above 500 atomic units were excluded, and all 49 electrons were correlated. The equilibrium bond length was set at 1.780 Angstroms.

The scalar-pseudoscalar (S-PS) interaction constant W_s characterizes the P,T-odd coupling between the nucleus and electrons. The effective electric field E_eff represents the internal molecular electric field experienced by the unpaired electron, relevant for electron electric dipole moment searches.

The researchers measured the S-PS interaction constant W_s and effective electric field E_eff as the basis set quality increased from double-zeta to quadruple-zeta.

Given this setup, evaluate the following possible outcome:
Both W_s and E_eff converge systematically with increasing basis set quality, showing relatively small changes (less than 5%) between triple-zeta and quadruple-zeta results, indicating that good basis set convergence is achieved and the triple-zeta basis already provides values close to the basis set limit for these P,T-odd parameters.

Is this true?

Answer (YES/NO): NO